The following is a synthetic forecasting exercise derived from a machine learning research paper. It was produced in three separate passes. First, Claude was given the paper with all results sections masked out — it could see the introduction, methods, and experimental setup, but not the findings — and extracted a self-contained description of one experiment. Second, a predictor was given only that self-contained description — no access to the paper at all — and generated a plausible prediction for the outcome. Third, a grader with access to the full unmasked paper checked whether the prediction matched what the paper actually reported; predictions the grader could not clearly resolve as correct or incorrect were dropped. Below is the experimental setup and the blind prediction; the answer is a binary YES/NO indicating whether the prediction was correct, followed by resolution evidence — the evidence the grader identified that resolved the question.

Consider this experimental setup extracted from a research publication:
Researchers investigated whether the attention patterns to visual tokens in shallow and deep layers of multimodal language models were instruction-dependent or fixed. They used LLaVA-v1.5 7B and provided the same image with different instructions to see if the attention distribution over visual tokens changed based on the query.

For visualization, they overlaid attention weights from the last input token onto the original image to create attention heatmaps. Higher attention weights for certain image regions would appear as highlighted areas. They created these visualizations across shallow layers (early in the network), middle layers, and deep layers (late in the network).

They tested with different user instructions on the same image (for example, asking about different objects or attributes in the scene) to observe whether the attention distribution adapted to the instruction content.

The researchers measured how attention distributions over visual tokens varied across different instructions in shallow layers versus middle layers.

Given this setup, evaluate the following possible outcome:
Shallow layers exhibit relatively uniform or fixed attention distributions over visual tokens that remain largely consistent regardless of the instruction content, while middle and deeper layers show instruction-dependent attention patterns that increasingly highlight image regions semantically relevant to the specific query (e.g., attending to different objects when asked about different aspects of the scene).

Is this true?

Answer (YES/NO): NO